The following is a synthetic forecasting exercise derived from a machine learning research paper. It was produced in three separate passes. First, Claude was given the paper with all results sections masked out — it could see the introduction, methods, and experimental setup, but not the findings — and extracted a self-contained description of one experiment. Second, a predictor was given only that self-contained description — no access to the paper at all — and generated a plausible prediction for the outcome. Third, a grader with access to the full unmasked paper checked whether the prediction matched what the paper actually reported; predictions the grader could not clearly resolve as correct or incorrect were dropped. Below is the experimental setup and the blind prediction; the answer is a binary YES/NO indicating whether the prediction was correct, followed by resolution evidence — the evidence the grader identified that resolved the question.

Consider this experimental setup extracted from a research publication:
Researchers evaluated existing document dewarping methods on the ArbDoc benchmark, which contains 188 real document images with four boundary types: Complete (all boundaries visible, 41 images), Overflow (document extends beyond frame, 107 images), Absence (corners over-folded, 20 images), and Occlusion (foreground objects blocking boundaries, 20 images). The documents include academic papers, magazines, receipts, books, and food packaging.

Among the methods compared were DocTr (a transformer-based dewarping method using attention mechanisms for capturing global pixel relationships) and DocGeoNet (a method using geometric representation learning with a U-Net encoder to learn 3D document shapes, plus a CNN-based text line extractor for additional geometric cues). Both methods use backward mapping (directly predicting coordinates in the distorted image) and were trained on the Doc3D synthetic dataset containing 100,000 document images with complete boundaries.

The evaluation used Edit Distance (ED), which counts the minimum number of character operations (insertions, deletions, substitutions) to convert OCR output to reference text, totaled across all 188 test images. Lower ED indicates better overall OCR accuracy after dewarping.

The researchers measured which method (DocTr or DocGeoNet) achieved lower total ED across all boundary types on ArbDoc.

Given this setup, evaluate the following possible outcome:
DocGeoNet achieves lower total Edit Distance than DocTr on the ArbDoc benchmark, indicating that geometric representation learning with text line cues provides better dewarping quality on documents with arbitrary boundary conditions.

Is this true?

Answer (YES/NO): YES